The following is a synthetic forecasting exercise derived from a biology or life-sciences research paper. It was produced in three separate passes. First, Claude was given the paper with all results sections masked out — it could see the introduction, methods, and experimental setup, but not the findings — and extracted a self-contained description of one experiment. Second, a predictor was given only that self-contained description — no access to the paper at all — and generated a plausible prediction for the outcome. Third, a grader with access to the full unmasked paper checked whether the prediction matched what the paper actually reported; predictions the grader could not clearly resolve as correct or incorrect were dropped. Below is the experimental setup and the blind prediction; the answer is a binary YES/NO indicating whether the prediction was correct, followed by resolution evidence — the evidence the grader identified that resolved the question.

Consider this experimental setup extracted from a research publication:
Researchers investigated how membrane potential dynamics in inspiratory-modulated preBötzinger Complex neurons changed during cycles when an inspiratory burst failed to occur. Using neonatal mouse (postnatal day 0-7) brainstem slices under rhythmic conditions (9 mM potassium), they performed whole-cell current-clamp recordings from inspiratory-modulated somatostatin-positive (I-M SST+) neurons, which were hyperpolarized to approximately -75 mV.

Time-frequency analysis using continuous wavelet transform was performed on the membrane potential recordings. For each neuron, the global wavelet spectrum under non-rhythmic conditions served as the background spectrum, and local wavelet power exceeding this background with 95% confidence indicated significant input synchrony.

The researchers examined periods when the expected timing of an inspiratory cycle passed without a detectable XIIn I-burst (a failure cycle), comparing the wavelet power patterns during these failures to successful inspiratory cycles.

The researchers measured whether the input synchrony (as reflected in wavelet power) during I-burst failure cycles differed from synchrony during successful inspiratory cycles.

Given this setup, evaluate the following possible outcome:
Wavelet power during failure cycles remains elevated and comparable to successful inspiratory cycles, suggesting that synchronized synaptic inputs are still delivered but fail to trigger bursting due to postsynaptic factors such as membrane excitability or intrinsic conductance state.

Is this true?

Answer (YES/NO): NO